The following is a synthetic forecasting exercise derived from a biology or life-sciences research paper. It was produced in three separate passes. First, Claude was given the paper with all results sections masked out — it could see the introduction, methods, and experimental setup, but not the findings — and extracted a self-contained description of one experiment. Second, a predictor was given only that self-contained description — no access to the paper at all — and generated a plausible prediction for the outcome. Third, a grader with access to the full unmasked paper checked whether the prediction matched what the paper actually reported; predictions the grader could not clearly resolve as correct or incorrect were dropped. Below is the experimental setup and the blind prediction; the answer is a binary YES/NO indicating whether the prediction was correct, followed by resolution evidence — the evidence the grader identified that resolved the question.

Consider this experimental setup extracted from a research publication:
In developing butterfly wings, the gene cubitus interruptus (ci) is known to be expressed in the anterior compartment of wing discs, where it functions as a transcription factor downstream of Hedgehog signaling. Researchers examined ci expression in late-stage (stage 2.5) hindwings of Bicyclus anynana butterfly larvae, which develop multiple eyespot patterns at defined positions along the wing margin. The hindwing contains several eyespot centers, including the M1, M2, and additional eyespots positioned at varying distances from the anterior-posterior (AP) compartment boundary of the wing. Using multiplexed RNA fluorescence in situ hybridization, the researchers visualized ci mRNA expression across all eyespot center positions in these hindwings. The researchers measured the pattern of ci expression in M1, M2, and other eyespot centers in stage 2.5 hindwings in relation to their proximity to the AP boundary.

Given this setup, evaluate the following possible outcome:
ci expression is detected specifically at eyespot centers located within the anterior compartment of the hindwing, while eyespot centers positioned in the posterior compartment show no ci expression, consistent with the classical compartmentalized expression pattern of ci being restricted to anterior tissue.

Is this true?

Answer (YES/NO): NO